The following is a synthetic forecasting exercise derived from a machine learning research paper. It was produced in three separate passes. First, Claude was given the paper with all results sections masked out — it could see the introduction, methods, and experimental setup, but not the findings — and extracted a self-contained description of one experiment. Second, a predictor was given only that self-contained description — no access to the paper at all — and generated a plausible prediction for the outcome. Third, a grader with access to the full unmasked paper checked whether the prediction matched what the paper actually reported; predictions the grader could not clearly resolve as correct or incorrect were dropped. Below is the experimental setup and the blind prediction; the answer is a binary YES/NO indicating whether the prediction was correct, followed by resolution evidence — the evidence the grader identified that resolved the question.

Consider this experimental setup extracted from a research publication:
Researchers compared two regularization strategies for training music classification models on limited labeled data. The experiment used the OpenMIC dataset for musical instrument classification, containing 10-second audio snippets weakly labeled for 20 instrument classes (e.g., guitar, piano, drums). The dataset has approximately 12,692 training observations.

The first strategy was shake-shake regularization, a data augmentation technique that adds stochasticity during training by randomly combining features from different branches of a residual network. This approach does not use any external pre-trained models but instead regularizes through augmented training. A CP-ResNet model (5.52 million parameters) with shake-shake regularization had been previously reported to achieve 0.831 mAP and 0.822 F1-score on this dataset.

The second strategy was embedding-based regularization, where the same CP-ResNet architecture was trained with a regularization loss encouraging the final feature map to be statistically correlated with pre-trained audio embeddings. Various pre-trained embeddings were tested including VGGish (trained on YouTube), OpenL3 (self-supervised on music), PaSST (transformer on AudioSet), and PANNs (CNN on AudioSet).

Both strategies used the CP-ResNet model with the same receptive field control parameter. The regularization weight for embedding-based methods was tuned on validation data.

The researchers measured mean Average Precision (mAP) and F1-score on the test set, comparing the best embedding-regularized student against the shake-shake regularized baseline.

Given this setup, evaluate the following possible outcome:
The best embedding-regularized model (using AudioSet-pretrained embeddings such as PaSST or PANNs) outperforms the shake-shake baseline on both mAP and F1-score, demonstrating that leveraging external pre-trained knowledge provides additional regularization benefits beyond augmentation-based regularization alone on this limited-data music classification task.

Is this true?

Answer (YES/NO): YES